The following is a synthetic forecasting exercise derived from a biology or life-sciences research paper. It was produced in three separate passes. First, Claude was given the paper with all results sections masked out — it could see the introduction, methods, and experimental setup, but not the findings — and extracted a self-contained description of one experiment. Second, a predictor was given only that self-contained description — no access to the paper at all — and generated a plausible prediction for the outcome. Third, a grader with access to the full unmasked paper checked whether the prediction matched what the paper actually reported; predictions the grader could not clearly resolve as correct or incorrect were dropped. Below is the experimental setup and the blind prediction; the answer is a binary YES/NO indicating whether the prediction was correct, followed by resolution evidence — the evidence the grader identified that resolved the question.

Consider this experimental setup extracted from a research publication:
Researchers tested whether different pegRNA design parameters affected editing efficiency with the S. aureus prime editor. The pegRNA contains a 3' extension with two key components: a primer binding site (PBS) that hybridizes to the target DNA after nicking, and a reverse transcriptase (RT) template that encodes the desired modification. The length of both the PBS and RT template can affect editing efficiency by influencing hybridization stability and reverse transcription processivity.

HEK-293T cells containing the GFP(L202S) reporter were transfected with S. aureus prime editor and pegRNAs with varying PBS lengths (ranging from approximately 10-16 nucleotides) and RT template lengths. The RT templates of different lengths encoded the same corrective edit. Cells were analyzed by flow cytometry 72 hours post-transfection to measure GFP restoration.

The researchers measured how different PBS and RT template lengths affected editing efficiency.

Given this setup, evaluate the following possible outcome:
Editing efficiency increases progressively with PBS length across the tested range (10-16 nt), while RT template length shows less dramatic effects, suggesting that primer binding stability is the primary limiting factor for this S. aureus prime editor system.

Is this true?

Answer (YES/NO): NO